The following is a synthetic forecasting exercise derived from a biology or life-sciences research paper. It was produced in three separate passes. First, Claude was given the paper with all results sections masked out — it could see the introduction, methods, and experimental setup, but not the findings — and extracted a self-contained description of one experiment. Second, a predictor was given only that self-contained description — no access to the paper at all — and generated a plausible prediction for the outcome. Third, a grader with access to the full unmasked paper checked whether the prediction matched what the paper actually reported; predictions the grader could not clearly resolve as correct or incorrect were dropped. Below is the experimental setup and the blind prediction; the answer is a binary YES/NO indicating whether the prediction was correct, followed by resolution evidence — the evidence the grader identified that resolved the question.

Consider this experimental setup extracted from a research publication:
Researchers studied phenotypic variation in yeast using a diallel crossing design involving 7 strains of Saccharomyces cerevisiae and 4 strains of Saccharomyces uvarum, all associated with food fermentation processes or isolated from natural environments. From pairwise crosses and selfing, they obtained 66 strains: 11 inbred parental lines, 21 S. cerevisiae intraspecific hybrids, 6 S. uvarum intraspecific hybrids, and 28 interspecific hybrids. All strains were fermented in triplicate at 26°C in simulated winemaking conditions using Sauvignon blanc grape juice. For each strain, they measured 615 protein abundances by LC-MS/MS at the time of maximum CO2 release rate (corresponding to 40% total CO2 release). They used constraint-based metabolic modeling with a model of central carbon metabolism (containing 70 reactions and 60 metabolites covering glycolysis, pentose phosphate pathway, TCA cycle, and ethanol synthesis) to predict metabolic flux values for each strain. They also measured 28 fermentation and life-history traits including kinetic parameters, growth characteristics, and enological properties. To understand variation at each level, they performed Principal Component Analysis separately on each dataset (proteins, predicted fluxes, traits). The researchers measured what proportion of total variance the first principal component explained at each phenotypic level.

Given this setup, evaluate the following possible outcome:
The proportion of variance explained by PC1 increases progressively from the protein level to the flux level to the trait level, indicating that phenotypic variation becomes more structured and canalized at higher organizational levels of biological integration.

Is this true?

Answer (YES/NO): YES